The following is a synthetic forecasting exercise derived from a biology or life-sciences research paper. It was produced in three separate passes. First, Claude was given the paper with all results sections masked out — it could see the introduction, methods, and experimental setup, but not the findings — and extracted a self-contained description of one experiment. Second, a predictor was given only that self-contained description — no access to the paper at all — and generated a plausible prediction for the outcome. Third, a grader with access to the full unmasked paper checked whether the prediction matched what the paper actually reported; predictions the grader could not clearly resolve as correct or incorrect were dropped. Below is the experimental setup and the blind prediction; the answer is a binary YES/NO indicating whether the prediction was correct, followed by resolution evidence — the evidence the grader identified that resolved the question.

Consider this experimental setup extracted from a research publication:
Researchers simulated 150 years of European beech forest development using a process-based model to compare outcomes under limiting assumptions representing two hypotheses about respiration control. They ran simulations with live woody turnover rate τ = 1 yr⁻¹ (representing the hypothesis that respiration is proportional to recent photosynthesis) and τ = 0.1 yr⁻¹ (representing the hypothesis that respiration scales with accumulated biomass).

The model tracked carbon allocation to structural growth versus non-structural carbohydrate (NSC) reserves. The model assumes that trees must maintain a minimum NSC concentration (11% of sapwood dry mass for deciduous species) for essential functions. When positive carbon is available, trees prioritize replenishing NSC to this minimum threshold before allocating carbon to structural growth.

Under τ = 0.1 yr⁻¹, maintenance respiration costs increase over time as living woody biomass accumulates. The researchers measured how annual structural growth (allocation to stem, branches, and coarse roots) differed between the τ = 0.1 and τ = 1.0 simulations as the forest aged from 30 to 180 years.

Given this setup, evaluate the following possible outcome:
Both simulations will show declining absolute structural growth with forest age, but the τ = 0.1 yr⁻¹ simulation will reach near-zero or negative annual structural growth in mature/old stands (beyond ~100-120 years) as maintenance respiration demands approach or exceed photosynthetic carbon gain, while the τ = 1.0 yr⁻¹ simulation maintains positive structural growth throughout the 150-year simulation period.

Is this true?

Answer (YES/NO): NO